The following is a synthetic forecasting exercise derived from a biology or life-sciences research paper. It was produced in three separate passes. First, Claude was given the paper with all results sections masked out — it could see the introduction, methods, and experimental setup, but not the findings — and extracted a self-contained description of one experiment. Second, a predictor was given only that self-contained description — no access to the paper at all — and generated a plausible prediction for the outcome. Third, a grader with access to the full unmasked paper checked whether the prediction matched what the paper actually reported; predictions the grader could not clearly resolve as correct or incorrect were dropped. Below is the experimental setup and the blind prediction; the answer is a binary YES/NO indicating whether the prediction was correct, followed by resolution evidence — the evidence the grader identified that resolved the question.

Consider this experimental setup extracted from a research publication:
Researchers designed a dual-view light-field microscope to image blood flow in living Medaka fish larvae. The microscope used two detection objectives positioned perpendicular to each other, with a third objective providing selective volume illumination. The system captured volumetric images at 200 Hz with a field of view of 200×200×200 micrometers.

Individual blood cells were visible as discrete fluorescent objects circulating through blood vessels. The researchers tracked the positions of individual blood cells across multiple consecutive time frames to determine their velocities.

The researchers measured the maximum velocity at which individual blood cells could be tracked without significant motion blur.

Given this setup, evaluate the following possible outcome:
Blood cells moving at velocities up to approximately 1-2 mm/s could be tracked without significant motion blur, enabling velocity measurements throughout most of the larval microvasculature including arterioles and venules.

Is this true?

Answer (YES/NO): YES